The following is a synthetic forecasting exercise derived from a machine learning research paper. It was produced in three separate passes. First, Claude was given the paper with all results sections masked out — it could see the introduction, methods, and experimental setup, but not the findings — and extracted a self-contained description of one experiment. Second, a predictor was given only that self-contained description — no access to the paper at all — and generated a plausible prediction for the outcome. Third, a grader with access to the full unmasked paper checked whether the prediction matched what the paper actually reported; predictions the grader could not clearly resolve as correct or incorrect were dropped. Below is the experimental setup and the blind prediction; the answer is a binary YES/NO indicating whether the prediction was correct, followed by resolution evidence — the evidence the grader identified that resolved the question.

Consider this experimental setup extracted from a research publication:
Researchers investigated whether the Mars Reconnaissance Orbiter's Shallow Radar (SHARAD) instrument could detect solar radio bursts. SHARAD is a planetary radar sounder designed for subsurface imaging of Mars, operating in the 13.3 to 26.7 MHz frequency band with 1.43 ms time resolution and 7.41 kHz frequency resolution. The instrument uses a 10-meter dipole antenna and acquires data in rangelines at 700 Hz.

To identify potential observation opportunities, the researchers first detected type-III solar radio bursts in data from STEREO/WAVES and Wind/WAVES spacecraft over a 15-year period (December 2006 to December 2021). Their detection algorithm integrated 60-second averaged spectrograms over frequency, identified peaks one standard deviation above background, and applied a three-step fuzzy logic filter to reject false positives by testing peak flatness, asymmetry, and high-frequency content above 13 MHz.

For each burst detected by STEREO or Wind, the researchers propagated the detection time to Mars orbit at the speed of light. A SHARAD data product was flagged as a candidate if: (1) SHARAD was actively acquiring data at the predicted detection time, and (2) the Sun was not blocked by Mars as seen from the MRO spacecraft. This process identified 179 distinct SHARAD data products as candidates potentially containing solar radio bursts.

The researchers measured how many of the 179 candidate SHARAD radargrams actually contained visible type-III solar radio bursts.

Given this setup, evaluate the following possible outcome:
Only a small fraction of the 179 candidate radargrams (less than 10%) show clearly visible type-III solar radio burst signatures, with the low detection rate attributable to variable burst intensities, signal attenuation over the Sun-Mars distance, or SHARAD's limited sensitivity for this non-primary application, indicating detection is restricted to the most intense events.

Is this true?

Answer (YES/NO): NO